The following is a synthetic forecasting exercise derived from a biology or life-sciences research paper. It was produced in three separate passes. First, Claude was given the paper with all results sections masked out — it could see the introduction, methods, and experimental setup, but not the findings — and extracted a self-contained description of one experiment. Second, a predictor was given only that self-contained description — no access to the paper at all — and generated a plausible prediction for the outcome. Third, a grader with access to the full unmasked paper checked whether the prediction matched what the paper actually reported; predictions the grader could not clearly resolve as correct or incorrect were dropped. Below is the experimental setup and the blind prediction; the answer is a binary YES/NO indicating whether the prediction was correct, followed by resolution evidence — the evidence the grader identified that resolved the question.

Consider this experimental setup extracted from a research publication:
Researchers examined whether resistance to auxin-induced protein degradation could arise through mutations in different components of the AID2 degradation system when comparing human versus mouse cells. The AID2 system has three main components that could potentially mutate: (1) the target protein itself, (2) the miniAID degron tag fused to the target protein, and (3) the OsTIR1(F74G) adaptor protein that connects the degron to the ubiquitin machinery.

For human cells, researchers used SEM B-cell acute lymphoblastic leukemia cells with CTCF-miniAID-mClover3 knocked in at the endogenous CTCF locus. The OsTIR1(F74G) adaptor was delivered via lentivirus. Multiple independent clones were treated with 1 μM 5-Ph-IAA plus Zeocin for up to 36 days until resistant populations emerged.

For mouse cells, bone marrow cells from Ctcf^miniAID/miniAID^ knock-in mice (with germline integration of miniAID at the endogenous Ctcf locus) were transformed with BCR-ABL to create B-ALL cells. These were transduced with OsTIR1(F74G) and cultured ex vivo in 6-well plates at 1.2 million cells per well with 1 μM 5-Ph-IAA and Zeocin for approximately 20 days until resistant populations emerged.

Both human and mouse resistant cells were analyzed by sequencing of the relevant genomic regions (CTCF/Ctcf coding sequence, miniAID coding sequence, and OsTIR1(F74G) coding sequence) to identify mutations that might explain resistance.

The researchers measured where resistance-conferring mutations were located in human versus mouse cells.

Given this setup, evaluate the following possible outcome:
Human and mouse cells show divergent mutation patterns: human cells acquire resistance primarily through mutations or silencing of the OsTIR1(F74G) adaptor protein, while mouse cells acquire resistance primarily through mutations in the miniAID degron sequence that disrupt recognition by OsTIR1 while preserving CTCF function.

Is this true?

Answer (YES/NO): NO